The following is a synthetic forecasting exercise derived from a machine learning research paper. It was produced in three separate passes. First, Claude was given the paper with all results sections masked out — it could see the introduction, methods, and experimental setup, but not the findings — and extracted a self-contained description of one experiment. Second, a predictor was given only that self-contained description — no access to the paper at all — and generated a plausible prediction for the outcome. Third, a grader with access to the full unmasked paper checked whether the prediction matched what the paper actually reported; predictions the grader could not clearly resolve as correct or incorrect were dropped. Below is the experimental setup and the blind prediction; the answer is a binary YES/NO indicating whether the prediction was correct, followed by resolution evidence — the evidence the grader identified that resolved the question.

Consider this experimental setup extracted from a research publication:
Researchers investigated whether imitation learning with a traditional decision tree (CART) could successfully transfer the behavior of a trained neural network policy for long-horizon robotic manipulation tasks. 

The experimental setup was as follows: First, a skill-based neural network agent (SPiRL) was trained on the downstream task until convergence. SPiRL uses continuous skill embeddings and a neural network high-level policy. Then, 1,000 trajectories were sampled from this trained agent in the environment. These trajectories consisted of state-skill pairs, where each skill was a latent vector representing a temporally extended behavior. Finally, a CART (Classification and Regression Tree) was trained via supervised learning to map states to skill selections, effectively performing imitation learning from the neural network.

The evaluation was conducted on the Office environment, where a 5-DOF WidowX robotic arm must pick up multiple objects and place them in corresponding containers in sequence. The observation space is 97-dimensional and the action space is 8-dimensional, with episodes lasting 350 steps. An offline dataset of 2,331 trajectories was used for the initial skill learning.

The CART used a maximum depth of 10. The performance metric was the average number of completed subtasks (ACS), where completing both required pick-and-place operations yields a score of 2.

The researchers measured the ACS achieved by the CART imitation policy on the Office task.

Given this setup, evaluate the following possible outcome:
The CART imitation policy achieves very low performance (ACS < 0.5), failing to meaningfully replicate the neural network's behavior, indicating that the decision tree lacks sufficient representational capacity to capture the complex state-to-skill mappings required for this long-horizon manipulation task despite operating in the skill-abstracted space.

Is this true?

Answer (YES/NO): YES